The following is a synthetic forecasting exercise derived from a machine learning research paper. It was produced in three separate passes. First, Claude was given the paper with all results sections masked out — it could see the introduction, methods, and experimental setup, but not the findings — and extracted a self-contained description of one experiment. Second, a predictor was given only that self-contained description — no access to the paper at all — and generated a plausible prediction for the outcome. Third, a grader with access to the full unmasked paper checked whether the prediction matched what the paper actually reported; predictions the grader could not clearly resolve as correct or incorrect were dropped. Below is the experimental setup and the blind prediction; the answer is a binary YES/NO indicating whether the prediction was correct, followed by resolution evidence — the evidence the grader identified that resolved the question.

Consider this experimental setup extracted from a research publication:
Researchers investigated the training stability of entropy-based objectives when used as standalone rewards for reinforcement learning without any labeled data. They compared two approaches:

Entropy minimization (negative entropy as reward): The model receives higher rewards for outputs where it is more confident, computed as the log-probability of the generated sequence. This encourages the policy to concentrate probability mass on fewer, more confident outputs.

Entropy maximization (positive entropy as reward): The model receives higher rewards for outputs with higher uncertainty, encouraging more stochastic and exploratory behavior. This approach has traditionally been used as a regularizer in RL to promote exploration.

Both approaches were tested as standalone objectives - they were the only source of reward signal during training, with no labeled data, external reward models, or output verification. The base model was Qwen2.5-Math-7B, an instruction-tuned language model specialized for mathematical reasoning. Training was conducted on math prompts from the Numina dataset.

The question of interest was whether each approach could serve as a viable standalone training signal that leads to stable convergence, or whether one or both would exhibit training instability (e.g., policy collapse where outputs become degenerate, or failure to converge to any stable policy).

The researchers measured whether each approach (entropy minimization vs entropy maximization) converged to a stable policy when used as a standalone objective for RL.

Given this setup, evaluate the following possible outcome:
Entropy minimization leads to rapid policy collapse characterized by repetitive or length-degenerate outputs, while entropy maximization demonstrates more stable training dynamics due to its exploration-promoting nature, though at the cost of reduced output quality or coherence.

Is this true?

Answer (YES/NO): NO